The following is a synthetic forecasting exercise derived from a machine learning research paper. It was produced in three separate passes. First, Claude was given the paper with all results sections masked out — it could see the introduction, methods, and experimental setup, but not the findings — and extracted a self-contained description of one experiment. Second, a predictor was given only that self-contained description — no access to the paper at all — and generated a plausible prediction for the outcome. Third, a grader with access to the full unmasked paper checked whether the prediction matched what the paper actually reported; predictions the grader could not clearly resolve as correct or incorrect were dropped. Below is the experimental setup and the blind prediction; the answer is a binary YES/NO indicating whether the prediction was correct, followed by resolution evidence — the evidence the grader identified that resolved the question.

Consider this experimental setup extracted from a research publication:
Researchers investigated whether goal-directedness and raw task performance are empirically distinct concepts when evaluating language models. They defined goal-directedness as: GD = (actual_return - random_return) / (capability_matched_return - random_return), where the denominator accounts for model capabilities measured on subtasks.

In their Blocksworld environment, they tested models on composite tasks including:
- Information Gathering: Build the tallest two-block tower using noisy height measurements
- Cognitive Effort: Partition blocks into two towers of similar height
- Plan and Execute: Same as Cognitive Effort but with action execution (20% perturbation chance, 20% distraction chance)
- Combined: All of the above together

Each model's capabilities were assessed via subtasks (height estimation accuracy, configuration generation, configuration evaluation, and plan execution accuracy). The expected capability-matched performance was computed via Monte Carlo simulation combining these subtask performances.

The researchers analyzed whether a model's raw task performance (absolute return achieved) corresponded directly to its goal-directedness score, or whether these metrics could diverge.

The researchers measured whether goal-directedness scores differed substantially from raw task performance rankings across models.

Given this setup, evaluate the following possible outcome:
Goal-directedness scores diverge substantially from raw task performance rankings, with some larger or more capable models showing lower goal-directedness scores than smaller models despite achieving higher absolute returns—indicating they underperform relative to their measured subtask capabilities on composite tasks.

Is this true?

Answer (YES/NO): YES